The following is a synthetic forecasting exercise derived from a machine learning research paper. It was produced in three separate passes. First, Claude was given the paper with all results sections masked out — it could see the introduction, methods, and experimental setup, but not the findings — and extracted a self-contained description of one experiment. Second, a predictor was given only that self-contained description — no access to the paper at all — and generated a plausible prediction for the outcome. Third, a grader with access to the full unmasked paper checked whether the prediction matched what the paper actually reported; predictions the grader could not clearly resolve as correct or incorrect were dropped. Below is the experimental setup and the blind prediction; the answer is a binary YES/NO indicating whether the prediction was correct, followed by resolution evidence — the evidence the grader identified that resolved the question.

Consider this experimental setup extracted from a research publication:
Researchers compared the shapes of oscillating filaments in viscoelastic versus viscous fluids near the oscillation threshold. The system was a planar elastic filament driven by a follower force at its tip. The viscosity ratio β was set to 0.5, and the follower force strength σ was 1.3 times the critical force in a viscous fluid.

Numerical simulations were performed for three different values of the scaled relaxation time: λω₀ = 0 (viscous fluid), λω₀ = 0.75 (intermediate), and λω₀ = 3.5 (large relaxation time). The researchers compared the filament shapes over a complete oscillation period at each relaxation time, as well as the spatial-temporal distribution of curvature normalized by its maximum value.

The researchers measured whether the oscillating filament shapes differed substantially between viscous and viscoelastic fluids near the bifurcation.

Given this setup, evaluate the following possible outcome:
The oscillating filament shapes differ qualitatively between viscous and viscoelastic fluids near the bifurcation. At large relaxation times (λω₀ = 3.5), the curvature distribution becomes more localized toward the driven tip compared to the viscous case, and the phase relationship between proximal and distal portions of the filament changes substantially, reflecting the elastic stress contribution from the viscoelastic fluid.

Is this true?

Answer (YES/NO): NO